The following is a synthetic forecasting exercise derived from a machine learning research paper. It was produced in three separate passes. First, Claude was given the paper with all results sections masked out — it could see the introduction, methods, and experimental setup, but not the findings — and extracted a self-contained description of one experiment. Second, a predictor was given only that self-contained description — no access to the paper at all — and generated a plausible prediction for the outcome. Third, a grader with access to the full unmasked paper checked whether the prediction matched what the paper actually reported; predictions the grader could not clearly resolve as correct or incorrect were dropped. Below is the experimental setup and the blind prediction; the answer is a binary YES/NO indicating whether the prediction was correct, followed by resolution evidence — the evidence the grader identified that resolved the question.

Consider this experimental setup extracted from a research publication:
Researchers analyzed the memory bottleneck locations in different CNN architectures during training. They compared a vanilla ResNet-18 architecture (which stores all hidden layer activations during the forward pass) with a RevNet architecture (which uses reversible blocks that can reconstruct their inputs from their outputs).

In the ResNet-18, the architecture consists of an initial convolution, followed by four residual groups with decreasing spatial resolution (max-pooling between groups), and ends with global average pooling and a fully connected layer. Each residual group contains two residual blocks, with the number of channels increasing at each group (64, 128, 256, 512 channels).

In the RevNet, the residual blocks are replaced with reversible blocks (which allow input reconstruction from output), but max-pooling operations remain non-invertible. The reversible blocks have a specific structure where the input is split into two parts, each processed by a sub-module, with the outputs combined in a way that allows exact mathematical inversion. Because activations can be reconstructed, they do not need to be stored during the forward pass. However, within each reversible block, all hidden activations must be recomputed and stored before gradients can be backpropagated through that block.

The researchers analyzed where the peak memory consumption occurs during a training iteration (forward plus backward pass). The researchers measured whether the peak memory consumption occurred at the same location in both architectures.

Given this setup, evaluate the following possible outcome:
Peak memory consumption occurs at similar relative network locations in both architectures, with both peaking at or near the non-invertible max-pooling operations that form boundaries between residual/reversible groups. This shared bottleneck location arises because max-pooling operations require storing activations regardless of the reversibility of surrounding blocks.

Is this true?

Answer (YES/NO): NO